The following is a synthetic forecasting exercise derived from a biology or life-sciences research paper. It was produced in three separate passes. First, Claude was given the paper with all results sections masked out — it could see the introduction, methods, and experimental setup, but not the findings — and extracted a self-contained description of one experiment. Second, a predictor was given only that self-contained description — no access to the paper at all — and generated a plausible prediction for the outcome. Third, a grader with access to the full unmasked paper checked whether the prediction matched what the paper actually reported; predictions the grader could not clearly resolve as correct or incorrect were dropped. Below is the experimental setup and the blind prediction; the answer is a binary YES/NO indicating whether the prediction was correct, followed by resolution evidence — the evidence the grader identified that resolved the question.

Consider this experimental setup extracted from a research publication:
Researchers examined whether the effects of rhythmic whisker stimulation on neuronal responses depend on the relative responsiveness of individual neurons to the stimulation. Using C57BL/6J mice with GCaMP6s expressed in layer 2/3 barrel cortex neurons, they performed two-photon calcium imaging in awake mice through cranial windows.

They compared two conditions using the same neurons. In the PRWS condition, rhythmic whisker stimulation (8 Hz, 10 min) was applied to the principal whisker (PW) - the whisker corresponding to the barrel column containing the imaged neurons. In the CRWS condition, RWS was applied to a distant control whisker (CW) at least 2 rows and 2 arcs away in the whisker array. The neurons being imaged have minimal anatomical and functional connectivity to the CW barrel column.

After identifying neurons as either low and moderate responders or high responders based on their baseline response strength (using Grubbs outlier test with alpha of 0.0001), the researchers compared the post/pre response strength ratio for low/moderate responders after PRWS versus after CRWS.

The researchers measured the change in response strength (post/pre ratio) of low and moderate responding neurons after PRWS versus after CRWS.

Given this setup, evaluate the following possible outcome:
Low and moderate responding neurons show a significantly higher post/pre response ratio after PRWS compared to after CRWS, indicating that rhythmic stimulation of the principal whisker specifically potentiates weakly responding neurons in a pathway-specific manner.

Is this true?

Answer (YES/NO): YES